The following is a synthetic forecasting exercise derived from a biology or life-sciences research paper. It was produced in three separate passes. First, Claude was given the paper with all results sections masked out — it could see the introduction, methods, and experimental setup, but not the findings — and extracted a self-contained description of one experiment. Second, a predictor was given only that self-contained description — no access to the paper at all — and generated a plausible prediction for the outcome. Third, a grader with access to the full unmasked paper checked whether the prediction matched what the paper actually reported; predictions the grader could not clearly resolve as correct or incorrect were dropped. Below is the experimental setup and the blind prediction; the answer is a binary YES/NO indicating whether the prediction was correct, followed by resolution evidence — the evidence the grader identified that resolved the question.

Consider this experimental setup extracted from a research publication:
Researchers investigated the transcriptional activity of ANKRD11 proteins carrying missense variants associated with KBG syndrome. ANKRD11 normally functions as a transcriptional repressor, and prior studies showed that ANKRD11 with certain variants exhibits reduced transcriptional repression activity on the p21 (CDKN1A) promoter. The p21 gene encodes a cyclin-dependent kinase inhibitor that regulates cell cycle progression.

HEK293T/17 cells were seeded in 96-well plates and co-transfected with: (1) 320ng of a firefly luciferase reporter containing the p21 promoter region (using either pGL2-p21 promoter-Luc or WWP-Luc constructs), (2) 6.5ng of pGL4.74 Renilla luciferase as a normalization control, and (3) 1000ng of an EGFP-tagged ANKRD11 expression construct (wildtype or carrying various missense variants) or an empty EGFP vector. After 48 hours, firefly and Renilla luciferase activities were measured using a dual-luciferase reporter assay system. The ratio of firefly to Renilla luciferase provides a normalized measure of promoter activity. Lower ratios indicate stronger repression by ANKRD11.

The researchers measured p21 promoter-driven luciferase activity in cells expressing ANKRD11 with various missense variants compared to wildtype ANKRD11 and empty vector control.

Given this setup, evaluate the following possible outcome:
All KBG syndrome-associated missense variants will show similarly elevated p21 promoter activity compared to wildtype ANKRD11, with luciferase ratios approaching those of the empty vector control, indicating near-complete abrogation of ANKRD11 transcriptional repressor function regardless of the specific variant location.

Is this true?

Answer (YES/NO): NO